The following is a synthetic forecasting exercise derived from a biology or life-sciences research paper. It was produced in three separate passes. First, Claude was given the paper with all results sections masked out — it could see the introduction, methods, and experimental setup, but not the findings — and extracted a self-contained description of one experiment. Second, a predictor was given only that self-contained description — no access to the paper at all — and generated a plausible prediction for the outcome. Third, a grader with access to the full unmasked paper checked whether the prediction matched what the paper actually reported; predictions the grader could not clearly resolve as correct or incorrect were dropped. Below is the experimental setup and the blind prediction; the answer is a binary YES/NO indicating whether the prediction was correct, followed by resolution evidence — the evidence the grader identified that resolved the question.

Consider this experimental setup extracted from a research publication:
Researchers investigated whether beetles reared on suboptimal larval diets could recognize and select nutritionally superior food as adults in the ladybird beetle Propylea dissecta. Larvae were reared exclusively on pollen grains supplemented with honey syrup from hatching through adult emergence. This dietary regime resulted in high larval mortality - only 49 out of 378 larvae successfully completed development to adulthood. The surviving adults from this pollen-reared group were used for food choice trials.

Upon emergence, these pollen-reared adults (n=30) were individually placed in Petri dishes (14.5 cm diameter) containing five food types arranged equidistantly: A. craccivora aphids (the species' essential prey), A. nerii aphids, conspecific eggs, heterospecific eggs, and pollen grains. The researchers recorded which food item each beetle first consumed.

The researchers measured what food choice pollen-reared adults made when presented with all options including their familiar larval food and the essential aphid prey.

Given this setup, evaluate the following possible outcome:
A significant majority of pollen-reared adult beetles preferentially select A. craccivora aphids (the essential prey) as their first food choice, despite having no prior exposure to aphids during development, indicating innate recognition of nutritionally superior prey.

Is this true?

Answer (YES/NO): YES